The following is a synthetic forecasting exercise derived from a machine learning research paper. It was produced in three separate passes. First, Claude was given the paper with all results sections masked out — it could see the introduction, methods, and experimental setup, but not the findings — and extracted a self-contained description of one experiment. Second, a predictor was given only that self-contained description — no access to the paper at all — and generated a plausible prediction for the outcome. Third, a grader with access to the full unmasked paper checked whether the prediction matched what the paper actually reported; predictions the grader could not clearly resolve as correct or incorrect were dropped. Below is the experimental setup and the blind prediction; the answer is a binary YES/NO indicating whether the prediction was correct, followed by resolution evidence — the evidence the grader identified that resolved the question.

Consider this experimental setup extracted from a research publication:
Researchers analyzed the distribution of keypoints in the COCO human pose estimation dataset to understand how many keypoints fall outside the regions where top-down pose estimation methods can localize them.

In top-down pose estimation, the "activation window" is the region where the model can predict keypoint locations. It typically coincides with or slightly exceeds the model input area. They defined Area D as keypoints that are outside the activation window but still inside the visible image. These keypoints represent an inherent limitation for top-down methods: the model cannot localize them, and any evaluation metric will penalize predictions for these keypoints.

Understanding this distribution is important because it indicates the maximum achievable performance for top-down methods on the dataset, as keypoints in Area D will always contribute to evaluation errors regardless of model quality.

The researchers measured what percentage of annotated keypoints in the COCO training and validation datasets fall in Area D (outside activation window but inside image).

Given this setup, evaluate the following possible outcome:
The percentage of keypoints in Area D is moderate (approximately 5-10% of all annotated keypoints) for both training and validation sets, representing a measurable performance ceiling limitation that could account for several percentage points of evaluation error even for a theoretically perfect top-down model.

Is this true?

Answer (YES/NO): NO